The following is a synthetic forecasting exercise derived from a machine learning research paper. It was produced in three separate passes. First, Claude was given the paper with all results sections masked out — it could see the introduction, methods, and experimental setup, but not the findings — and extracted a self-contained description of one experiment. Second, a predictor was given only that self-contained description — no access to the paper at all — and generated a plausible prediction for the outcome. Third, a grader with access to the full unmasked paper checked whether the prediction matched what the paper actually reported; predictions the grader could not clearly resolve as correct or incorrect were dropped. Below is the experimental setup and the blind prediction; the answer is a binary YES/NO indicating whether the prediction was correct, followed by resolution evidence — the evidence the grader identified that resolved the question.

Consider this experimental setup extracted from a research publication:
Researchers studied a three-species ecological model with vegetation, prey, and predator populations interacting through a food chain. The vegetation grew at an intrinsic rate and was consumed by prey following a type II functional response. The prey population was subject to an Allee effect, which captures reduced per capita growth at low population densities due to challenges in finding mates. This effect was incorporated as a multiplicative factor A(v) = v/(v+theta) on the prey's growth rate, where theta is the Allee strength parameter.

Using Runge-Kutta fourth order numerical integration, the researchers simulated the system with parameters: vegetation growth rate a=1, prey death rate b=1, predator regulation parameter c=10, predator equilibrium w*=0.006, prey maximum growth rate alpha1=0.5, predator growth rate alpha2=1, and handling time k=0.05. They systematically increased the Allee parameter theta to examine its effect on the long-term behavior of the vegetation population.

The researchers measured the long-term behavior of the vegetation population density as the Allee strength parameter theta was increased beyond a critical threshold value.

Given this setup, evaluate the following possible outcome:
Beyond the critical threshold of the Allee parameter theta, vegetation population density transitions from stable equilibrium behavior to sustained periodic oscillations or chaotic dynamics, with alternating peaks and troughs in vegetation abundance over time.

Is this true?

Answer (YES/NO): NO